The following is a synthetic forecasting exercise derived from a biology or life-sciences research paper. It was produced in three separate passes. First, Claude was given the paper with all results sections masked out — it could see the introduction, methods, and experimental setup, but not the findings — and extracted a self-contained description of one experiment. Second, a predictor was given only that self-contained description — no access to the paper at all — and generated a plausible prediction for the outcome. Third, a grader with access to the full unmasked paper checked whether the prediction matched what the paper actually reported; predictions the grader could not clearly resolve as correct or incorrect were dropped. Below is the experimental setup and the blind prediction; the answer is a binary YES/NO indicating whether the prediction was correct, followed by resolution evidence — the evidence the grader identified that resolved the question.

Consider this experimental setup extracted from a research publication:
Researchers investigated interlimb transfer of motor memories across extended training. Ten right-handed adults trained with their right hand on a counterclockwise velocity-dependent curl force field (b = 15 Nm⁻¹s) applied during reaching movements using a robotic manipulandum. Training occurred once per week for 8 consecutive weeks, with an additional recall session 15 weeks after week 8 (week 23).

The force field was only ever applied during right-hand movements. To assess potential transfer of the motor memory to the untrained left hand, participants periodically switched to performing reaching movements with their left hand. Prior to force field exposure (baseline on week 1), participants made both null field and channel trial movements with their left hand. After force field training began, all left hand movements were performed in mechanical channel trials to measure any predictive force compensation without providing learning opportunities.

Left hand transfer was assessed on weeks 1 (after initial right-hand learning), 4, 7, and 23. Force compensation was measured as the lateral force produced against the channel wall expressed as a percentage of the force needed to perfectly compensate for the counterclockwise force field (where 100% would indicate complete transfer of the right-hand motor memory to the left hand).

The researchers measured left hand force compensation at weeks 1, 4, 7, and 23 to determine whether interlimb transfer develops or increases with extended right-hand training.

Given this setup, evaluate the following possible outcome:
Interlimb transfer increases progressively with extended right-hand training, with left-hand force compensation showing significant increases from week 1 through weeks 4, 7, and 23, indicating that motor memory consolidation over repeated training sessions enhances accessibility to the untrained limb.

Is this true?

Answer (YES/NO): NO